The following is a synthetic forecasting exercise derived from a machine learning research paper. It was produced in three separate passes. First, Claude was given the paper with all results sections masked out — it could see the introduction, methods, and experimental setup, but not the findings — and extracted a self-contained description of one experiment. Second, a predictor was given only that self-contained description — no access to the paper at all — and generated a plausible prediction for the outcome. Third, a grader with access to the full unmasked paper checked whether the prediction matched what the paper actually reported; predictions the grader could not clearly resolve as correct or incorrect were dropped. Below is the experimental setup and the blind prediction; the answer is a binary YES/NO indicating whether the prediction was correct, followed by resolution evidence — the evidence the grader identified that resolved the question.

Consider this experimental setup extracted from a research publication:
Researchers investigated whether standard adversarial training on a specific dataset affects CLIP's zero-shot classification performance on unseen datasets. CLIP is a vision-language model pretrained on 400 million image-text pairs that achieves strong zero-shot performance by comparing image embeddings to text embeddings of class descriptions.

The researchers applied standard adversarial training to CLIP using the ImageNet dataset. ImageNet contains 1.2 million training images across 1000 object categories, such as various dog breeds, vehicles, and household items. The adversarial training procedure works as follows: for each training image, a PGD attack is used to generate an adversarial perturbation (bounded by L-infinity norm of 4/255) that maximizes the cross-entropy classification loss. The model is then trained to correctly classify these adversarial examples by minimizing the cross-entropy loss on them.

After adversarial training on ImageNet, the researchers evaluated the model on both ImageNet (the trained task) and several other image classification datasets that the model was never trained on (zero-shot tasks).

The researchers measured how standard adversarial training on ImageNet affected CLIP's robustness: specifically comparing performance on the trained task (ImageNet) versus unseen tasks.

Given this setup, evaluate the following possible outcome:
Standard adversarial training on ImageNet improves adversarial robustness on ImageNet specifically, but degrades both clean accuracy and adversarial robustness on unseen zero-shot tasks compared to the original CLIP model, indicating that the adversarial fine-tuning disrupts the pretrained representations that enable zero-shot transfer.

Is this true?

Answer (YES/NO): NO